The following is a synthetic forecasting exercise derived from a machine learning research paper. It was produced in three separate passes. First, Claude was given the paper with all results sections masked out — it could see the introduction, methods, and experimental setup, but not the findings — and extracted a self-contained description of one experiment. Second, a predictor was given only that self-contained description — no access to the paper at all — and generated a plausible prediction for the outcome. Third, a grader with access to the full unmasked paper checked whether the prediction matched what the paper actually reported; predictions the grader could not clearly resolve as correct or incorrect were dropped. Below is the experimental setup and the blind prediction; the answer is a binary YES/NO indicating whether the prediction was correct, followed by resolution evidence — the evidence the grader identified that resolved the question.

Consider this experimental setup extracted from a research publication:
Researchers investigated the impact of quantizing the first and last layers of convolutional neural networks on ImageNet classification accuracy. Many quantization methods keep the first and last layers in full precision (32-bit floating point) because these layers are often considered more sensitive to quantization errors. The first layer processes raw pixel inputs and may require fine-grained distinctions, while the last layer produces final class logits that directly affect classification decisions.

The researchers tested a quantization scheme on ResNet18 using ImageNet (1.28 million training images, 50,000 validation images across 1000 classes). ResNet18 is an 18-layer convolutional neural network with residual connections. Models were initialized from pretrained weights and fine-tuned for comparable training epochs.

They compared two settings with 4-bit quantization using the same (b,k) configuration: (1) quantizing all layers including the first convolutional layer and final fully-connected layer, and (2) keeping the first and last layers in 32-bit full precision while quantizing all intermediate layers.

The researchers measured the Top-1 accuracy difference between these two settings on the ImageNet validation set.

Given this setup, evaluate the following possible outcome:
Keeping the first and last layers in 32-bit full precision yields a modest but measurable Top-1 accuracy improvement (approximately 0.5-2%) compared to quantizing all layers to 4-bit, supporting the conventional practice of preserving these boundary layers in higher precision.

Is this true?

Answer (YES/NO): NO